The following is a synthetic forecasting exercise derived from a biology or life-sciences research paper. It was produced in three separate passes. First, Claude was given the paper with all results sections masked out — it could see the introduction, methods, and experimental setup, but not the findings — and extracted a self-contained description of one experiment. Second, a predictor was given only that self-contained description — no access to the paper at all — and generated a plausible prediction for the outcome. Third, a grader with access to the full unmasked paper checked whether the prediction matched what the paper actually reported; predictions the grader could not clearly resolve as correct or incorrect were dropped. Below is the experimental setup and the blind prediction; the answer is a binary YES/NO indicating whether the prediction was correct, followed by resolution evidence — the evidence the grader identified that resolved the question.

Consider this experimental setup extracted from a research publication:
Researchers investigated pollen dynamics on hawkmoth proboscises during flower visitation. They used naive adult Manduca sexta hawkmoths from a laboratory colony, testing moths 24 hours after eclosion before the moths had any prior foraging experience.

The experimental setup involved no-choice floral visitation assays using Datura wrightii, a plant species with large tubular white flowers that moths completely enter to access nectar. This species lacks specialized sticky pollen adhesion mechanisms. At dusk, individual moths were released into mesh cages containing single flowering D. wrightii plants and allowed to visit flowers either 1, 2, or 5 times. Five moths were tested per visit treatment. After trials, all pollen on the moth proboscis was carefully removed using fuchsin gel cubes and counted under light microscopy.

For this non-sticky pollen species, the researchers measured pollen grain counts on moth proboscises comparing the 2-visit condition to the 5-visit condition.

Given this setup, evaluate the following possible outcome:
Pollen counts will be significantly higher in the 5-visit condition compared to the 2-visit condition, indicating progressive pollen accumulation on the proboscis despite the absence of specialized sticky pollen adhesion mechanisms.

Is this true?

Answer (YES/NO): NO